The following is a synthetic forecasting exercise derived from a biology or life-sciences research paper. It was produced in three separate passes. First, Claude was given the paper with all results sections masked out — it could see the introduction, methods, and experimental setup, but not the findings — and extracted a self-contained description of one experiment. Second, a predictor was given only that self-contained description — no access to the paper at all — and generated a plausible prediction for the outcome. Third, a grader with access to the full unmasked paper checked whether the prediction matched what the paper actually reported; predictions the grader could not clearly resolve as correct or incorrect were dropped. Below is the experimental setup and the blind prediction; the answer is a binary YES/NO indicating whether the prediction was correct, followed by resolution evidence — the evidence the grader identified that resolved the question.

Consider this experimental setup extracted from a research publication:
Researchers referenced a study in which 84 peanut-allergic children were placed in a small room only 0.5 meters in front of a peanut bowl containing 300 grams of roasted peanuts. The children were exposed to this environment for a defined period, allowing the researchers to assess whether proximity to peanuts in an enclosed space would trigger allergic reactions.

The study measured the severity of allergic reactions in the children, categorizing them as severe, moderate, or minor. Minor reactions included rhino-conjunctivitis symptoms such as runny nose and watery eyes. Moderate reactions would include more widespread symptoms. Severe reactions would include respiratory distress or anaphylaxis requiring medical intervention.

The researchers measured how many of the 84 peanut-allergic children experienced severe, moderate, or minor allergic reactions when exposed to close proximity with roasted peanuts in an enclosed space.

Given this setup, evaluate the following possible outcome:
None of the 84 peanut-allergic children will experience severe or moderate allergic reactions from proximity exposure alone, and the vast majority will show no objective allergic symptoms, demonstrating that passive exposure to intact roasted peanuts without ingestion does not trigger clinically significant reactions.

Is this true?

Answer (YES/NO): YES